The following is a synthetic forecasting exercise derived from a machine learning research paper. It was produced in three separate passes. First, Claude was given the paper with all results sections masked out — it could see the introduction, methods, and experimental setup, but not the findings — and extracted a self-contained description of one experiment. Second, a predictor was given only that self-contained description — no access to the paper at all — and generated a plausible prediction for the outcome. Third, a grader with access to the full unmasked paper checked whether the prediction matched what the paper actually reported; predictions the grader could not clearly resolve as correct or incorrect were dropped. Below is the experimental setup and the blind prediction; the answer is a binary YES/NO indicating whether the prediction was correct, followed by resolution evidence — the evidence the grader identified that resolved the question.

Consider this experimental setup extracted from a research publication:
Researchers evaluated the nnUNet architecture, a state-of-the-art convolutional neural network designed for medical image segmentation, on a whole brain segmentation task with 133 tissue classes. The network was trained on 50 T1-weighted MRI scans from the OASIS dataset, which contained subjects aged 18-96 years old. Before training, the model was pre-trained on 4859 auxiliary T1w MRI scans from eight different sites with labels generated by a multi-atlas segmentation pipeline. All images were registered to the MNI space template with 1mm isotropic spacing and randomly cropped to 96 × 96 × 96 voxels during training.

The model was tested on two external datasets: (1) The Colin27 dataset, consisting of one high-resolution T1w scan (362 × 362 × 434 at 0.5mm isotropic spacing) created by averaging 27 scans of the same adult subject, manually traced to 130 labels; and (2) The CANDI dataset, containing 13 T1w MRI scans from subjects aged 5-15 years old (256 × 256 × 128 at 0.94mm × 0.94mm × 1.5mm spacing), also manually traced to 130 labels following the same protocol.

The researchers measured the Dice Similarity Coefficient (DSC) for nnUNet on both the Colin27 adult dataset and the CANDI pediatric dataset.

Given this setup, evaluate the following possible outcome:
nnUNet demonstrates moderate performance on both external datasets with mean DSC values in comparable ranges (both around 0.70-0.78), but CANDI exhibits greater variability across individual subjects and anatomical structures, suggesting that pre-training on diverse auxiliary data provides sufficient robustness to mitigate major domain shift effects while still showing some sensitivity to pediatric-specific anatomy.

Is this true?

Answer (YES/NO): NO